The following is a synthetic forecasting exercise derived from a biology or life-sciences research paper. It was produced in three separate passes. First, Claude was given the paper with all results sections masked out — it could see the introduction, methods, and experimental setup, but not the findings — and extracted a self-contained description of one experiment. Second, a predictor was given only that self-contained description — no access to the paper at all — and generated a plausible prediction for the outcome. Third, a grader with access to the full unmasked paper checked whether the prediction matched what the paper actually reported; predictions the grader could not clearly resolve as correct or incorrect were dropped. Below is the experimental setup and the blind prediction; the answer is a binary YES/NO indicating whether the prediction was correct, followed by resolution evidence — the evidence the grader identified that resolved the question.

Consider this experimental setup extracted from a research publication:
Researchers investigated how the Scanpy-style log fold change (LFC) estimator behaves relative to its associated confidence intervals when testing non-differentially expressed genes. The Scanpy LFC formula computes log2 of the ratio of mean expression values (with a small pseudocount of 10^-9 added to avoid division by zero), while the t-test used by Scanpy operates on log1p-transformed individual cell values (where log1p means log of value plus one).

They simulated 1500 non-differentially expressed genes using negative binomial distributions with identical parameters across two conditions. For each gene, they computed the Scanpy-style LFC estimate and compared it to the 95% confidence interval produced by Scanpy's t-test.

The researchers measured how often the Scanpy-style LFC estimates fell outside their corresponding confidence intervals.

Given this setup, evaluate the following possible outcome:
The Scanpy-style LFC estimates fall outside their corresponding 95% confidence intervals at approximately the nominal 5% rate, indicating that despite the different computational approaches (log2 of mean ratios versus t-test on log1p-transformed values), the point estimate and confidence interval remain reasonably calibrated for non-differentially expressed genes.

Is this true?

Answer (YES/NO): NO